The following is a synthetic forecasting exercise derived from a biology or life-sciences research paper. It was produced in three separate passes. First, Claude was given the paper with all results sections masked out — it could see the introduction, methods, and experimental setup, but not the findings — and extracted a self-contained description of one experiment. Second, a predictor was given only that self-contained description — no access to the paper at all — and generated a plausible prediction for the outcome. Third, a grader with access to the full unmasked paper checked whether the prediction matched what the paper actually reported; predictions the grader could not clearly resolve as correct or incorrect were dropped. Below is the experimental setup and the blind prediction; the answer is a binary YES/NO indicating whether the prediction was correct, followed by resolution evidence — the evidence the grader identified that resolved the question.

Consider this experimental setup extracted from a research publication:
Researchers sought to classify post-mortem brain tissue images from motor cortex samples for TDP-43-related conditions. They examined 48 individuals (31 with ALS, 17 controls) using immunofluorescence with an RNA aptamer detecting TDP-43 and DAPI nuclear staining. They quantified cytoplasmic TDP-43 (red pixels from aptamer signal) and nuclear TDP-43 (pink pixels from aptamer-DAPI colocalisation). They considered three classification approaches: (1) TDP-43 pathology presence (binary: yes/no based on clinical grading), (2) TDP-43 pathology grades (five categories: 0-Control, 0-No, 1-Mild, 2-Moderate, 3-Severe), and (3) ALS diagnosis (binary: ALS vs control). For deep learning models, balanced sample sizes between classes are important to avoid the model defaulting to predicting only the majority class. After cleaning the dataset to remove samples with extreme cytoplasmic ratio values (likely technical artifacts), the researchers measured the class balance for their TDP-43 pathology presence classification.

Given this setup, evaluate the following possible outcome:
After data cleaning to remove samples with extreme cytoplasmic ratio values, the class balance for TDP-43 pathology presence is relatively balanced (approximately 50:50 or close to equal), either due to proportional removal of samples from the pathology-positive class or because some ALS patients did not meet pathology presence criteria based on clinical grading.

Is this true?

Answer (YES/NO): YES